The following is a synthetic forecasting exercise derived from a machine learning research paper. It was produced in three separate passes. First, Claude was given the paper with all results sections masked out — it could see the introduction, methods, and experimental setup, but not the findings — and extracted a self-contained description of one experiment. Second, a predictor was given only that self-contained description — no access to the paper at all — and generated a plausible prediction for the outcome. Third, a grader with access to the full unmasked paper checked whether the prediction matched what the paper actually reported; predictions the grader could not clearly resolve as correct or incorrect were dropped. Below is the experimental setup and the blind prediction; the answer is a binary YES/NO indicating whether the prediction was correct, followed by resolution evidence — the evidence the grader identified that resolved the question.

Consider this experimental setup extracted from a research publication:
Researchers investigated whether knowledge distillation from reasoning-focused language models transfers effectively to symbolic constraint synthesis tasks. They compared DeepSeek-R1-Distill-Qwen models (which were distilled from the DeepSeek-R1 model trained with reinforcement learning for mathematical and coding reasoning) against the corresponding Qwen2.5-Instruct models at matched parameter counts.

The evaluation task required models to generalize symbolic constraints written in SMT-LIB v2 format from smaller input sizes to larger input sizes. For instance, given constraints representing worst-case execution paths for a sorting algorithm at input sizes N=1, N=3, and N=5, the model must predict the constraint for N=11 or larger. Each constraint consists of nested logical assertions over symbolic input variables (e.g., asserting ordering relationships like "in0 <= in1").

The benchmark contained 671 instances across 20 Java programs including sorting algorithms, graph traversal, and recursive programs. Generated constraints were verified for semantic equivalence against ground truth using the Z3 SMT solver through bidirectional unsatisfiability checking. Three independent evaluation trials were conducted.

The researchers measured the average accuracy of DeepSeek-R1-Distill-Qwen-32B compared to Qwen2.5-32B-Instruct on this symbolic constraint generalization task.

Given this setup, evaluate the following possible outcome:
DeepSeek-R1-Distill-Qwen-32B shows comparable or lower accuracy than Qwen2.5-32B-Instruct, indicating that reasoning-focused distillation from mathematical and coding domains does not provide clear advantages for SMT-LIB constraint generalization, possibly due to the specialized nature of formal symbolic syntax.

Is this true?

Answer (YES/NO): YES